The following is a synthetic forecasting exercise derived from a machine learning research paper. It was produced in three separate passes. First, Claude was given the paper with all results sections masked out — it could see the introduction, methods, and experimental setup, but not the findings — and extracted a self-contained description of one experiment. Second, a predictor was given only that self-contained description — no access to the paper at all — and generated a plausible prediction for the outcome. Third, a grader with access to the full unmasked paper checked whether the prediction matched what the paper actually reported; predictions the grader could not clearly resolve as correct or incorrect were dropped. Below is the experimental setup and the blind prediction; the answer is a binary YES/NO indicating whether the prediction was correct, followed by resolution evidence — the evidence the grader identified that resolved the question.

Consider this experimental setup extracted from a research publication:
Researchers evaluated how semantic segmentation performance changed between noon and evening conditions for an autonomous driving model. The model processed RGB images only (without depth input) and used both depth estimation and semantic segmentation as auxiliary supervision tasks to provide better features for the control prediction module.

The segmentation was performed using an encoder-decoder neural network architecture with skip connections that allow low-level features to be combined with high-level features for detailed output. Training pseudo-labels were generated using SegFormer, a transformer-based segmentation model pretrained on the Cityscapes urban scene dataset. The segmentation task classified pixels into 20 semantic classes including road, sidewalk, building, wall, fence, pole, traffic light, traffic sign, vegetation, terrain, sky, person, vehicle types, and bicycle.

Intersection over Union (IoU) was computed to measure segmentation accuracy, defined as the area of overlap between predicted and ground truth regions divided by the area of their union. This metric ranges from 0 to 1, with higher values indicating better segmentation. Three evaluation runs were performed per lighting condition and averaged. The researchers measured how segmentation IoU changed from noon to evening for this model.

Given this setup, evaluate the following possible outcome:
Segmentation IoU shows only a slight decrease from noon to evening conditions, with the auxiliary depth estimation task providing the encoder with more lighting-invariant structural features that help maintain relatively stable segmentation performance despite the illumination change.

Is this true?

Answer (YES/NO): YES